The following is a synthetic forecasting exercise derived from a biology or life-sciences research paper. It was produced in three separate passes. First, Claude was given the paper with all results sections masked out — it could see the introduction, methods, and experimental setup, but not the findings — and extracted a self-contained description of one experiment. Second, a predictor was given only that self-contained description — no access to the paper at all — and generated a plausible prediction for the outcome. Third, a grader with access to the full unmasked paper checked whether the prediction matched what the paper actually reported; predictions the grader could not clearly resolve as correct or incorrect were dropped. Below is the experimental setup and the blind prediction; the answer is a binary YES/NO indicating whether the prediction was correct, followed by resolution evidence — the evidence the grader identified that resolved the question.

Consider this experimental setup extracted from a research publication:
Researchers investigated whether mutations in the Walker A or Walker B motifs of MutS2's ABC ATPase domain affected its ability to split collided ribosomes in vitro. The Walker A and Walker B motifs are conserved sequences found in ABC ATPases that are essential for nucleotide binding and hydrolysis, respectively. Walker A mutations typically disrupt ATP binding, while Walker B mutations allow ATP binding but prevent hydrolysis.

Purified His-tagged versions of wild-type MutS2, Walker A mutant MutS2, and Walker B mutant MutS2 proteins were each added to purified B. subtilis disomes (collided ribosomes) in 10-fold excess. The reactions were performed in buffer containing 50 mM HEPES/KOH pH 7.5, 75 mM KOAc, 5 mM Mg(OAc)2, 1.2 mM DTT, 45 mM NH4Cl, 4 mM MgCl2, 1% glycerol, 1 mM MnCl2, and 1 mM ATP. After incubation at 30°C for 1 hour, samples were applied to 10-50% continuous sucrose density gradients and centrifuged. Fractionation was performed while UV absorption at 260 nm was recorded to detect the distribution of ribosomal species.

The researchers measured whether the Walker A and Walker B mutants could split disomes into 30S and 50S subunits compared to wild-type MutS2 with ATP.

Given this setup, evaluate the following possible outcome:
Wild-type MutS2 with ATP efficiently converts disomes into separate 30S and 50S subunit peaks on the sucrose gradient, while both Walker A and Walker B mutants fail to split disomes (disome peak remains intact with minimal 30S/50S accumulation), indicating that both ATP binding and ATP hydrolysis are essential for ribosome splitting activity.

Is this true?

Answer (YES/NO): YES